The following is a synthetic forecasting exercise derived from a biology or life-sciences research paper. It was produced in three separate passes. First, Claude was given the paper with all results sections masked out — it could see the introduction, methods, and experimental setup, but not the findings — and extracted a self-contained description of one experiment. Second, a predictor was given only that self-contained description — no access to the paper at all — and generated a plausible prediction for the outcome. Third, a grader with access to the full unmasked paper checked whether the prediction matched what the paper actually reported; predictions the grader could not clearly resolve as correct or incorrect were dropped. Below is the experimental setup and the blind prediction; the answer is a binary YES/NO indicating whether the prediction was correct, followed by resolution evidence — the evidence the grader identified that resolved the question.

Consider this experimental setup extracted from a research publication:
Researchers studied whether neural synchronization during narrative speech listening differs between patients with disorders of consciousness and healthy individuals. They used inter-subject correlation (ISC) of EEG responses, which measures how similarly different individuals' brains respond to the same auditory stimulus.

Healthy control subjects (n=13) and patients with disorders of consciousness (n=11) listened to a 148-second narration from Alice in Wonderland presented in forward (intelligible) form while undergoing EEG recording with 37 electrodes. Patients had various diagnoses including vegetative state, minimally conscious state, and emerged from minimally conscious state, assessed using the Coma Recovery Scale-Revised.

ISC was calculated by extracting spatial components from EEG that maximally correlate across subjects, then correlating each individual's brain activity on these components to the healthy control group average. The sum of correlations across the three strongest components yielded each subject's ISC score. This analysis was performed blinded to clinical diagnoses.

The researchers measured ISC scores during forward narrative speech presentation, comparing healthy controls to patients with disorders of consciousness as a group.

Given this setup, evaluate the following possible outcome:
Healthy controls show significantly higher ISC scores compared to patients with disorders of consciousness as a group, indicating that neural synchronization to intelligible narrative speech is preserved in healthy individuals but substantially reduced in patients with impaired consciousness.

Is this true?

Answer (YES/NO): YES